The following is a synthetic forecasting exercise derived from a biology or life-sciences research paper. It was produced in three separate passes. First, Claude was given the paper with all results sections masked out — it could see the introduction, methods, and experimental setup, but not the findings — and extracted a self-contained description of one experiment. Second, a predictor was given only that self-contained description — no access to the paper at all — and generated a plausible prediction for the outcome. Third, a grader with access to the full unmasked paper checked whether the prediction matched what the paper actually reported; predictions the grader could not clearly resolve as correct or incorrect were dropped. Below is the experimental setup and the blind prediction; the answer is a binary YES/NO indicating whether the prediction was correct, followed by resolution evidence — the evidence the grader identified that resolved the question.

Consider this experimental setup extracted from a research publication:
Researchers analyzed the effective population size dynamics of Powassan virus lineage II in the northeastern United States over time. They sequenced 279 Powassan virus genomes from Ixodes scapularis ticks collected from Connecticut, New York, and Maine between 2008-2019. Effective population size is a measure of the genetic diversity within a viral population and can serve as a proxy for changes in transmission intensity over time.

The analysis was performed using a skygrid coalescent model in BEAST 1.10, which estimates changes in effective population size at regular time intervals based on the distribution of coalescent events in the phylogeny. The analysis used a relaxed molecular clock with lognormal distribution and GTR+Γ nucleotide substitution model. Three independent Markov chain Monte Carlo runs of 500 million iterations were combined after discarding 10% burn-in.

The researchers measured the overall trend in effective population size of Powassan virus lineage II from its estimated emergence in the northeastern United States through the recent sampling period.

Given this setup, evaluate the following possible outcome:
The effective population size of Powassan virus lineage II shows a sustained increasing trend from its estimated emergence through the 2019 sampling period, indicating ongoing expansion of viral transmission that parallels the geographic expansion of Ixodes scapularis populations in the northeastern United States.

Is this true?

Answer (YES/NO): NO